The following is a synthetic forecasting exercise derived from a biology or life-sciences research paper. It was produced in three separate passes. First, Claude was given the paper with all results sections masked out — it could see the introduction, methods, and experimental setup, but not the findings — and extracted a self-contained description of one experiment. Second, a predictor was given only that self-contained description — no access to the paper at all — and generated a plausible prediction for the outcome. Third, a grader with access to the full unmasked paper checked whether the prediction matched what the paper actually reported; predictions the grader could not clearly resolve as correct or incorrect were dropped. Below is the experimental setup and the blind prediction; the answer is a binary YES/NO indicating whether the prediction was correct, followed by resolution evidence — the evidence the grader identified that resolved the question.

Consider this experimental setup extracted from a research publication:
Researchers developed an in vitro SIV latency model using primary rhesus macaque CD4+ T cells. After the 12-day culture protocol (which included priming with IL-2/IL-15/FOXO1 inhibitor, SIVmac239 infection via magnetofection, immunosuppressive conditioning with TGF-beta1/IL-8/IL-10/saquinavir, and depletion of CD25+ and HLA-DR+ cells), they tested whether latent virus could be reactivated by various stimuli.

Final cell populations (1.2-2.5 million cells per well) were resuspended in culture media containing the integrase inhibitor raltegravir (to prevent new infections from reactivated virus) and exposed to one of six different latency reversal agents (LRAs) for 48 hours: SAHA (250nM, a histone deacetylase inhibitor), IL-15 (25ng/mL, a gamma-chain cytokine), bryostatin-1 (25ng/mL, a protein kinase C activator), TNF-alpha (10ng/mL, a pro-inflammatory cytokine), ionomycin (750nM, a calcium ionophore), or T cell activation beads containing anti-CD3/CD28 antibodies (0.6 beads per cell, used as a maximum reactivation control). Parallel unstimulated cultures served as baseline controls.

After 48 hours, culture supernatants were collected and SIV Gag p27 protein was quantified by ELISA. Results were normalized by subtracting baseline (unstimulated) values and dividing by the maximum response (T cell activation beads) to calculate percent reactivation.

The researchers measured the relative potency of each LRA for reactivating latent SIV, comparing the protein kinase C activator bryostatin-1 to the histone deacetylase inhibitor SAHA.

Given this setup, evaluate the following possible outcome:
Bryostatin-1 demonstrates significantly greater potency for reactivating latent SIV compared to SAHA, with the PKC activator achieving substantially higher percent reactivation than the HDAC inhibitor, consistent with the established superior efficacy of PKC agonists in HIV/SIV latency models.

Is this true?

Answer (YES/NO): YES